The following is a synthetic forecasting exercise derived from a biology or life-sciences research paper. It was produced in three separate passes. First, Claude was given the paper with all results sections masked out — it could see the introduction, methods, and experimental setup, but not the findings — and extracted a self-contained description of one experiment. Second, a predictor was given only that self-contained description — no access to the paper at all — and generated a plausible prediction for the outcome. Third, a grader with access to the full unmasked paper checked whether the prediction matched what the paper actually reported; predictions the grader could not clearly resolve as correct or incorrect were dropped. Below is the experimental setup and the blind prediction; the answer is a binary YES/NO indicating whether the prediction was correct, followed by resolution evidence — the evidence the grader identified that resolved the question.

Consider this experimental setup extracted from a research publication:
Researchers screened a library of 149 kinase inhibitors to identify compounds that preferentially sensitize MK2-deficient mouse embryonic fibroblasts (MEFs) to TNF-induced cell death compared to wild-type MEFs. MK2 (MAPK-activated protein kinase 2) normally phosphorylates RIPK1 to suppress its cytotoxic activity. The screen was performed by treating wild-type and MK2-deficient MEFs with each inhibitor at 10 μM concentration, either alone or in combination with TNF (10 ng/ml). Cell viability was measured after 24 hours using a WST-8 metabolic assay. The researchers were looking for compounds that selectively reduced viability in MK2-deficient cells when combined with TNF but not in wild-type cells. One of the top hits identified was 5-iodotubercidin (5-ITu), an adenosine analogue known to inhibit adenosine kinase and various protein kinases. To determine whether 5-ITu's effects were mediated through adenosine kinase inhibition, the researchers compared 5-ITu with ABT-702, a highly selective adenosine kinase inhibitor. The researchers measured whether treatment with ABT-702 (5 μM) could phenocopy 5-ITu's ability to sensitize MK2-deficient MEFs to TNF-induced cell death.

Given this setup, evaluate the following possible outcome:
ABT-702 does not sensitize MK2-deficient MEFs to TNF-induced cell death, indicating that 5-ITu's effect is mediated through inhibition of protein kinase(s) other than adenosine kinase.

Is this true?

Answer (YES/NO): YES